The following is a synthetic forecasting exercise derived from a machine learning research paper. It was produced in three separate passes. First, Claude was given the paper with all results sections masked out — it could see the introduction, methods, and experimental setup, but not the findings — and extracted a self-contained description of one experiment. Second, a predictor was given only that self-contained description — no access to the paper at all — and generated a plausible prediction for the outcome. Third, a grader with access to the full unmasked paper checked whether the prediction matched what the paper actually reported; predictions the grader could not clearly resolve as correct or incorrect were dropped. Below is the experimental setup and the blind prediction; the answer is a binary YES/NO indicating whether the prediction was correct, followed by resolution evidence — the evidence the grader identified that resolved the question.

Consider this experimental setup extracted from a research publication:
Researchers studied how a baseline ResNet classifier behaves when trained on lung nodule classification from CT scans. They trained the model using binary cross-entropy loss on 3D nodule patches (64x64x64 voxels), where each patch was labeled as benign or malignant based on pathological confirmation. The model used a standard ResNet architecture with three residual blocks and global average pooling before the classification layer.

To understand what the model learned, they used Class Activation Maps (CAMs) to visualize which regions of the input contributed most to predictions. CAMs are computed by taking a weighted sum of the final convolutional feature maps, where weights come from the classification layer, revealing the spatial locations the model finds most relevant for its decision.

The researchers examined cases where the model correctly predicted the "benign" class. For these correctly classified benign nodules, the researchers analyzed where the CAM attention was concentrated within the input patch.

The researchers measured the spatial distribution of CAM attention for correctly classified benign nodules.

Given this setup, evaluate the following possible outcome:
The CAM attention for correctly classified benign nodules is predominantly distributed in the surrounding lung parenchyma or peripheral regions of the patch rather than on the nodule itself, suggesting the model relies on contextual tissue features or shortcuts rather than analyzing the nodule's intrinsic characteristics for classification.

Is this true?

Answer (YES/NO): YES